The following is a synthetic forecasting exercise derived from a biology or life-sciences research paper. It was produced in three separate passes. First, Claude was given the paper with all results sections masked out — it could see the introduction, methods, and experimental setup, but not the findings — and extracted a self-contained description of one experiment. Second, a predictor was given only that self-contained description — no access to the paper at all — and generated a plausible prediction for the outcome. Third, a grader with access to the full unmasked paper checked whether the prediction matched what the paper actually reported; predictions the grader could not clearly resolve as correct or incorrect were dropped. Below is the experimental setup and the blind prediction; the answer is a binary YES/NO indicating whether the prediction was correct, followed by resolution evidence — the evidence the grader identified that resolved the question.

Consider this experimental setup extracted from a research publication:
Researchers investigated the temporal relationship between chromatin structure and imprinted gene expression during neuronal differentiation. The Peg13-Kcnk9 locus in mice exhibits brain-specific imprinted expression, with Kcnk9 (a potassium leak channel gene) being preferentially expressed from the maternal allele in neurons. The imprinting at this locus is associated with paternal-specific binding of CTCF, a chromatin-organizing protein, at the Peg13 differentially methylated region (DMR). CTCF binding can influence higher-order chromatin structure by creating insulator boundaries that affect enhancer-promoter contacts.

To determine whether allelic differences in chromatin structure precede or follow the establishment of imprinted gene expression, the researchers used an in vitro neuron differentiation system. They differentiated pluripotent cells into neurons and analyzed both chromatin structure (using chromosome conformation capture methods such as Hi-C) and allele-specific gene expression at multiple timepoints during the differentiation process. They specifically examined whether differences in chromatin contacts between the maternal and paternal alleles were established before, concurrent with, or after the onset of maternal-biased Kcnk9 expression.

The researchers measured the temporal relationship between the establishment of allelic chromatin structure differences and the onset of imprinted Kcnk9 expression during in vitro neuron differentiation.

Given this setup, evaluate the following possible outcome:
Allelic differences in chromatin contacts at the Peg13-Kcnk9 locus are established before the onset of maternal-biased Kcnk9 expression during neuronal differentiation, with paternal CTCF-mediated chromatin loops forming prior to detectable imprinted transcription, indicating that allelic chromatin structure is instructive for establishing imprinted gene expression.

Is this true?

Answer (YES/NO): YES